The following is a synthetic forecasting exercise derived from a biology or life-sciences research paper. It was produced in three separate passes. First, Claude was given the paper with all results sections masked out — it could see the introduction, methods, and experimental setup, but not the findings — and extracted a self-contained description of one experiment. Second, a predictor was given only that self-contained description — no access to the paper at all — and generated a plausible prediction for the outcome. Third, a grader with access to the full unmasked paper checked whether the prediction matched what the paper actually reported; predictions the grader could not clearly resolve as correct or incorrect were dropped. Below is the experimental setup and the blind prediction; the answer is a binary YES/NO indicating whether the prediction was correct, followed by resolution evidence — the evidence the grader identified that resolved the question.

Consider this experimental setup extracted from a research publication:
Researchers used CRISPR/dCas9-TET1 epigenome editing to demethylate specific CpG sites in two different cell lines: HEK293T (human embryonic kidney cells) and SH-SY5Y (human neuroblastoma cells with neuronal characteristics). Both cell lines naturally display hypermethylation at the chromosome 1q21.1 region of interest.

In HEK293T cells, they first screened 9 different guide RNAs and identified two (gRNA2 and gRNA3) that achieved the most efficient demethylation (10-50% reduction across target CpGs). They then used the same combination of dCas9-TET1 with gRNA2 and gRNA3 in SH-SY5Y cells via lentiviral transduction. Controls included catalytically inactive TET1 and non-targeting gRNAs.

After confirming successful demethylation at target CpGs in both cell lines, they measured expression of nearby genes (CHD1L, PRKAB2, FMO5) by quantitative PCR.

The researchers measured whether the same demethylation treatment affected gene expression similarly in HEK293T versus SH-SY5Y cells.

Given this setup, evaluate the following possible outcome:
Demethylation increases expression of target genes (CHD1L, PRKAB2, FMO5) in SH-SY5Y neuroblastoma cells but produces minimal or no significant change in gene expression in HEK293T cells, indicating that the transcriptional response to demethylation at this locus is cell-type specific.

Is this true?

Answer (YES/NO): NO